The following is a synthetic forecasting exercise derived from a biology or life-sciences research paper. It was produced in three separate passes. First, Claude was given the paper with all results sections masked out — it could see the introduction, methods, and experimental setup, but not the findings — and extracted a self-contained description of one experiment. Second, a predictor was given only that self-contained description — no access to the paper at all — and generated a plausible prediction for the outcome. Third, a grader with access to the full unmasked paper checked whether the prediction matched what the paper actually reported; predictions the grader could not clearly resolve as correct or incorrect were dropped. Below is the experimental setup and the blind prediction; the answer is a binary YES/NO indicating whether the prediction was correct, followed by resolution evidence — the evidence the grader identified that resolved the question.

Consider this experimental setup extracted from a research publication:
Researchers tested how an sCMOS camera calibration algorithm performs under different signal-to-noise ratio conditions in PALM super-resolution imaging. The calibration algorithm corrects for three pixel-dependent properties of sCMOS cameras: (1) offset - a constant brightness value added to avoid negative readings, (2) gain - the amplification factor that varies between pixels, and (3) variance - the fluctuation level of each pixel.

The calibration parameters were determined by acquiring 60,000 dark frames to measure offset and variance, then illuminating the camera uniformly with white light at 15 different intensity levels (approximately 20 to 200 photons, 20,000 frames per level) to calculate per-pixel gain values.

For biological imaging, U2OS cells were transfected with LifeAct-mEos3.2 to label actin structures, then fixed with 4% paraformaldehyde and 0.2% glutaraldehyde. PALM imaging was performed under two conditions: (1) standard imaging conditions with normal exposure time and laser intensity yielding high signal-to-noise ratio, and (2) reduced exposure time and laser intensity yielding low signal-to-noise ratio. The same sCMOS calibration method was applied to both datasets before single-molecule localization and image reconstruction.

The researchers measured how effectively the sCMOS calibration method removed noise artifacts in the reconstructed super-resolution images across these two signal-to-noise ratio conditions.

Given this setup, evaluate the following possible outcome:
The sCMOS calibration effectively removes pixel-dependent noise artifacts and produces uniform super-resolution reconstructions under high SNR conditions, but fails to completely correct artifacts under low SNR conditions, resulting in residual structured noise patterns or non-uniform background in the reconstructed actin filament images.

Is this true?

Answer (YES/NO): NO